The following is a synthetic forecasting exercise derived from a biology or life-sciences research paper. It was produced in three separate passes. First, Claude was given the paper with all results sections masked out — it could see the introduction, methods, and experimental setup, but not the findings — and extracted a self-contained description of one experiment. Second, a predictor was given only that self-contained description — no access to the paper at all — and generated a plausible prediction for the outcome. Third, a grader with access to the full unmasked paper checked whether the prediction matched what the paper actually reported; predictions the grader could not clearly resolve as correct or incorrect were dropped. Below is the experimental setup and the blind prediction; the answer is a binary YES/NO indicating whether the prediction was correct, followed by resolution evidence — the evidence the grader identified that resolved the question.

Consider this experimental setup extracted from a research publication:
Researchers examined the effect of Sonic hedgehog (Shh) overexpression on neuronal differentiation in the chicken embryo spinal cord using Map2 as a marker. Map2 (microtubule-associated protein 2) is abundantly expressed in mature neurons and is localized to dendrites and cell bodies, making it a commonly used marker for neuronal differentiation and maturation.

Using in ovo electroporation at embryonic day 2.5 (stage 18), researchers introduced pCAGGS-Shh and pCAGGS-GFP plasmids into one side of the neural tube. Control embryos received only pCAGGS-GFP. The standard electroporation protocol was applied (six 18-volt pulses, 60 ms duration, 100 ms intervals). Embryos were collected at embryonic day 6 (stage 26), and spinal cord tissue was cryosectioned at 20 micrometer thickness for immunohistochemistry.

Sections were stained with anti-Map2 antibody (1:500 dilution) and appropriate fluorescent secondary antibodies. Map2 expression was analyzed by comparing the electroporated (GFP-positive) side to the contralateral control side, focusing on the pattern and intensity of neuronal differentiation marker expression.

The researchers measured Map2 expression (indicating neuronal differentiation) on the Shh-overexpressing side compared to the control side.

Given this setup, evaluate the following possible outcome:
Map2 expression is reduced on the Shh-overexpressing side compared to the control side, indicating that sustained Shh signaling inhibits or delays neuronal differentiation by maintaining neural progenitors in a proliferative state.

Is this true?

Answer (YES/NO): NO